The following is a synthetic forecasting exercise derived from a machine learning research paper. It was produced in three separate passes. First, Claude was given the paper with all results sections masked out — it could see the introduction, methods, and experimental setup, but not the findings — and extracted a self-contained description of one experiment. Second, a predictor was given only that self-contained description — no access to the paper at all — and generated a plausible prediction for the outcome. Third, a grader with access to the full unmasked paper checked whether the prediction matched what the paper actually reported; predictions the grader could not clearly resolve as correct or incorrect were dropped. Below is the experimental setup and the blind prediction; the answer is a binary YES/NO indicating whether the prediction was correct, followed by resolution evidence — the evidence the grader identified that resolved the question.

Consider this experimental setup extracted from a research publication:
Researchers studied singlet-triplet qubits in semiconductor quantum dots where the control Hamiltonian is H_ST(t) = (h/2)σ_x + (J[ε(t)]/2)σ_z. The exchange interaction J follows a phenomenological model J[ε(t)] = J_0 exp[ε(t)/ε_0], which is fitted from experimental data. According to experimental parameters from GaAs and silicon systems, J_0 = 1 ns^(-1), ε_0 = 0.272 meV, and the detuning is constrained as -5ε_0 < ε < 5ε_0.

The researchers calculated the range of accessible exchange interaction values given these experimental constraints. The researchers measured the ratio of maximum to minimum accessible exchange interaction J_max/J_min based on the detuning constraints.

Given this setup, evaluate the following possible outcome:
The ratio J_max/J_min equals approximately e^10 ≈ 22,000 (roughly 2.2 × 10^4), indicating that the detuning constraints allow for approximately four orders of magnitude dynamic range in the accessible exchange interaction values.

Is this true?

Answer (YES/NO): YES